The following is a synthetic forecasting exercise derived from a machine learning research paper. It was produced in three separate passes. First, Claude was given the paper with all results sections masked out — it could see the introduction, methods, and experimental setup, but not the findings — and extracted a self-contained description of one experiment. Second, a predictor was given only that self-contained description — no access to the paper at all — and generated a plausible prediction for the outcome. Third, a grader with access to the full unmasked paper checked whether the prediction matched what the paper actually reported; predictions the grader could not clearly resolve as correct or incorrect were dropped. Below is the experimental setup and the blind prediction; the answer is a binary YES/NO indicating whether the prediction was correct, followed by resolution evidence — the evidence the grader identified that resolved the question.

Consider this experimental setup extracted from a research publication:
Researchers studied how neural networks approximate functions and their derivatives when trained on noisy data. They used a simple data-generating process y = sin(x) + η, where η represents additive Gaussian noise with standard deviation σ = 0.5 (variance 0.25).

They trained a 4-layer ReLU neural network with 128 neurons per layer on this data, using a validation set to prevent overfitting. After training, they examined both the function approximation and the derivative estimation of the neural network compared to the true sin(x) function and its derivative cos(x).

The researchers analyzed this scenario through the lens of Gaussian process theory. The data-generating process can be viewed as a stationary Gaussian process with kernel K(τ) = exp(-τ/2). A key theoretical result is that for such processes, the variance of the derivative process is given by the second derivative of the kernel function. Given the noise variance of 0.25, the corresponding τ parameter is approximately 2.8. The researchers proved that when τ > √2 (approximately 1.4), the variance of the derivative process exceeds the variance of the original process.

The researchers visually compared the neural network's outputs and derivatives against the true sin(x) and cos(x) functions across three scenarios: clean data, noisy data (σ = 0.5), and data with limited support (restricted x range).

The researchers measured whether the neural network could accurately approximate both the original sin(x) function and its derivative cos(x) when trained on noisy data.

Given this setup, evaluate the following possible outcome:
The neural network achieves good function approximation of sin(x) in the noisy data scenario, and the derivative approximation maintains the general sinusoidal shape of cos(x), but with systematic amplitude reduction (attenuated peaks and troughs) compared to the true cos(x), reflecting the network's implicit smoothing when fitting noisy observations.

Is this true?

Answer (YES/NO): NO